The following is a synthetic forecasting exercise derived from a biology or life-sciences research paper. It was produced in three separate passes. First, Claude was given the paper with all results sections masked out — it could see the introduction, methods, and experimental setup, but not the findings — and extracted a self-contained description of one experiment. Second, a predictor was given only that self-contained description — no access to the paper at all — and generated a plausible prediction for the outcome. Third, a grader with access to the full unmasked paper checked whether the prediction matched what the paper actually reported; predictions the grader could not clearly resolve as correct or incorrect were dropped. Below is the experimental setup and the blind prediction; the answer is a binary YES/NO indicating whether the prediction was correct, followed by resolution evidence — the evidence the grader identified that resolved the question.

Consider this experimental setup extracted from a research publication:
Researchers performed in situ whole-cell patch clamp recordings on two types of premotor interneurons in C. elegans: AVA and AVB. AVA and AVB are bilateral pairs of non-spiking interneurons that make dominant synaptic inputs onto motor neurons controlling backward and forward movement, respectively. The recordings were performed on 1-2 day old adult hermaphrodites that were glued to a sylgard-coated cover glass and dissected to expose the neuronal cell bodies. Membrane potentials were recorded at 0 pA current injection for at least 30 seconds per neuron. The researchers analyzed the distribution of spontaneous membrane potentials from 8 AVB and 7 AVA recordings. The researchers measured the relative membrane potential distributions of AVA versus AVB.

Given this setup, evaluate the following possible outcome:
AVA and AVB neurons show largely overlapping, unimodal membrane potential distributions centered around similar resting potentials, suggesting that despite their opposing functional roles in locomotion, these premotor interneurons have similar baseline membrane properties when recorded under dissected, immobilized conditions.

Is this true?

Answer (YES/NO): NO